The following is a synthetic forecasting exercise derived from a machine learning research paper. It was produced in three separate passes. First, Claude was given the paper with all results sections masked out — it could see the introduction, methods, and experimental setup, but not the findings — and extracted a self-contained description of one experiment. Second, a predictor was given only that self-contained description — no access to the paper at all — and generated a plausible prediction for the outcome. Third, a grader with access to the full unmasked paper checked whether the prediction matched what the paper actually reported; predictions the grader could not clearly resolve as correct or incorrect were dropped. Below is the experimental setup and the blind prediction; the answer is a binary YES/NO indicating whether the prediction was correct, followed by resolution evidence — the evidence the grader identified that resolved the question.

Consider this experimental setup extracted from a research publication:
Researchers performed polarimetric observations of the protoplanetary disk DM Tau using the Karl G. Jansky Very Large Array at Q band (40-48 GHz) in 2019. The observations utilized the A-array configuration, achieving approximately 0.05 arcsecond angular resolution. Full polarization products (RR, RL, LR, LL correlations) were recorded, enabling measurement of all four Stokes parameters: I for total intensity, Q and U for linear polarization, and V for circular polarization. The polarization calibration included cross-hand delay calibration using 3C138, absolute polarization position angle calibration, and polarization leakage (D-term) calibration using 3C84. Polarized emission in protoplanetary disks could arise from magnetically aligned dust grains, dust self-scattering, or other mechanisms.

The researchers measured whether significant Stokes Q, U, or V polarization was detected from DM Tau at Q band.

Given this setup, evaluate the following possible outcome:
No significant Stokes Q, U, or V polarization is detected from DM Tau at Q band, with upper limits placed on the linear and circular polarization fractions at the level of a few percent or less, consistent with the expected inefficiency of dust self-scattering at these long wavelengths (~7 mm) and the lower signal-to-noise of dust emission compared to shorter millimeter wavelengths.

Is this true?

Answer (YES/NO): NO